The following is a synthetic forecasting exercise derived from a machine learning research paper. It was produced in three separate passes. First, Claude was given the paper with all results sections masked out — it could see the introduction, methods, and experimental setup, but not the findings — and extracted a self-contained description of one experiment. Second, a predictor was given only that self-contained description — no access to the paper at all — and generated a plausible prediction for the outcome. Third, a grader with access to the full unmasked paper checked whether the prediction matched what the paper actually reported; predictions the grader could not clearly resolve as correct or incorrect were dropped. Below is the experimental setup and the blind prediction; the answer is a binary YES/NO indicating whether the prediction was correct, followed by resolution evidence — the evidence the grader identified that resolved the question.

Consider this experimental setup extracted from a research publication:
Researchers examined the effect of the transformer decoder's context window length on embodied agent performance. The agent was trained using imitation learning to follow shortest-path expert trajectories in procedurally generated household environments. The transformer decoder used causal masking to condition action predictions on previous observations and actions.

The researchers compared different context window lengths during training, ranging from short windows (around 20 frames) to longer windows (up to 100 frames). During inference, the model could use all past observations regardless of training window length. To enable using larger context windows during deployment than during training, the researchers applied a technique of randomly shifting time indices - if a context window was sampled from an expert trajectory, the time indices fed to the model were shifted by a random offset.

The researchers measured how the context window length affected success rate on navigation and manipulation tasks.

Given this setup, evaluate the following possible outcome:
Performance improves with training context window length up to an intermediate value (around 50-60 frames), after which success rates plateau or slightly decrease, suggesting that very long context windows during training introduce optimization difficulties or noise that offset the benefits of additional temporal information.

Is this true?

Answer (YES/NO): NO